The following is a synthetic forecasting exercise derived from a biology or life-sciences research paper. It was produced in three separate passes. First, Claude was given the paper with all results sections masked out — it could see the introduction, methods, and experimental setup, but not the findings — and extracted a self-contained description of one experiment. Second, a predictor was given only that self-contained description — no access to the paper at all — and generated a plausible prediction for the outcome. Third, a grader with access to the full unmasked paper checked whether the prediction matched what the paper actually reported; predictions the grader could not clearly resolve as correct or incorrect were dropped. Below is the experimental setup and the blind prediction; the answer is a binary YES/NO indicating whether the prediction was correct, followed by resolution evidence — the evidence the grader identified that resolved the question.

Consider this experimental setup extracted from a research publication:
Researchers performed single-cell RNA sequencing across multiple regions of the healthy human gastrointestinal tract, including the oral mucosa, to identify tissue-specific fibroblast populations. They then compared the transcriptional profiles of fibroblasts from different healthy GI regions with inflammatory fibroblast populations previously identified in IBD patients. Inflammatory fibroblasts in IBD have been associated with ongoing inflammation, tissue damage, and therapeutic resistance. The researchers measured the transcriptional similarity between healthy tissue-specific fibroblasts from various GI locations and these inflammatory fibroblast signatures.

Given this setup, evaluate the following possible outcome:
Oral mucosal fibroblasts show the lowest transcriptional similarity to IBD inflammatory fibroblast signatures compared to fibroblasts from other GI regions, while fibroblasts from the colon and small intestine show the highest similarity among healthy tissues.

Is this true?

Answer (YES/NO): NO